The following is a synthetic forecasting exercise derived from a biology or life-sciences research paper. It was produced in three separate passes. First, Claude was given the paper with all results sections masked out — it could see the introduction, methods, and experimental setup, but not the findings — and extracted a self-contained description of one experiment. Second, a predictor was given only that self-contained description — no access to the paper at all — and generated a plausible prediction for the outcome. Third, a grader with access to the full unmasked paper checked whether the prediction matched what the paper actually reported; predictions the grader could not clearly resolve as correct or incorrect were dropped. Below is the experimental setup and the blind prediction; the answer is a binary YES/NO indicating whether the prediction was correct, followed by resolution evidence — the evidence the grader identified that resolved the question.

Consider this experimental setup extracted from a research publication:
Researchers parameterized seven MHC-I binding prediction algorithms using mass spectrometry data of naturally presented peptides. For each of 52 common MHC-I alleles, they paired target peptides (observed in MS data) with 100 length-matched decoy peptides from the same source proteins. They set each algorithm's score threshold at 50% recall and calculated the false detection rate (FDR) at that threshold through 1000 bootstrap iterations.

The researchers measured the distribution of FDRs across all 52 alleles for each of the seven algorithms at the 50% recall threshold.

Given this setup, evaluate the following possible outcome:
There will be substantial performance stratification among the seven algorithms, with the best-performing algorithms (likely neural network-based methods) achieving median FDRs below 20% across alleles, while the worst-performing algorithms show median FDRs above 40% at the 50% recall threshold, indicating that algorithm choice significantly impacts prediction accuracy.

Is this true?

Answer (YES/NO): NO